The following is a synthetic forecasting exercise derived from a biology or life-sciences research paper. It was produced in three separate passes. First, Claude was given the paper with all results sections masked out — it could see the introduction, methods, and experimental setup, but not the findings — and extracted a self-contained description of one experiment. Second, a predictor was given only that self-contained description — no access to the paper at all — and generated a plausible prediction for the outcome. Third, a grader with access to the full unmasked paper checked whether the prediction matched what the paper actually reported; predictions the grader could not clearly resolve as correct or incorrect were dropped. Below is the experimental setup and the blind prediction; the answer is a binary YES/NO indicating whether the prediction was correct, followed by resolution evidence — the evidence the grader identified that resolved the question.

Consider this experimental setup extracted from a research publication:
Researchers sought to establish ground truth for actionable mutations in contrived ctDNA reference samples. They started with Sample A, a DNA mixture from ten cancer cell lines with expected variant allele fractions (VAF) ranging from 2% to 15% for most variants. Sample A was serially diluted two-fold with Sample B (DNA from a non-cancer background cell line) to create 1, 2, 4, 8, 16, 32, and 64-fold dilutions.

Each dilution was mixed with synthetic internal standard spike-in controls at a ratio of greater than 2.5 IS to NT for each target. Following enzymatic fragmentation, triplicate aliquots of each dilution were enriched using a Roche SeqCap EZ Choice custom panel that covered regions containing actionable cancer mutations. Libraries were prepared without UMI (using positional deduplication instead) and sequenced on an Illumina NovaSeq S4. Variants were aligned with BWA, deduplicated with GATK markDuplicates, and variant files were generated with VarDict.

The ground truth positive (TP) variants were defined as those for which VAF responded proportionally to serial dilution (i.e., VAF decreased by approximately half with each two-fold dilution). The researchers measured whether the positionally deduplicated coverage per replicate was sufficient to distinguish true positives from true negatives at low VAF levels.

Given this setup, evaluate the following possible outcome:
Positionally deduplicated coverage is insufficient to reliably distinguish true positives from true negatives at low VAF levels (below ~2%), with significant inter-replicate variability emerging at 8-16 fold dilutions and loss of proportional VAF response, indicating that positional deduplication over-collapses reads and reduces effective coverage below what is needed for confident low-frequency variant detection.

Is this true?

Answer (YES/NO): NO